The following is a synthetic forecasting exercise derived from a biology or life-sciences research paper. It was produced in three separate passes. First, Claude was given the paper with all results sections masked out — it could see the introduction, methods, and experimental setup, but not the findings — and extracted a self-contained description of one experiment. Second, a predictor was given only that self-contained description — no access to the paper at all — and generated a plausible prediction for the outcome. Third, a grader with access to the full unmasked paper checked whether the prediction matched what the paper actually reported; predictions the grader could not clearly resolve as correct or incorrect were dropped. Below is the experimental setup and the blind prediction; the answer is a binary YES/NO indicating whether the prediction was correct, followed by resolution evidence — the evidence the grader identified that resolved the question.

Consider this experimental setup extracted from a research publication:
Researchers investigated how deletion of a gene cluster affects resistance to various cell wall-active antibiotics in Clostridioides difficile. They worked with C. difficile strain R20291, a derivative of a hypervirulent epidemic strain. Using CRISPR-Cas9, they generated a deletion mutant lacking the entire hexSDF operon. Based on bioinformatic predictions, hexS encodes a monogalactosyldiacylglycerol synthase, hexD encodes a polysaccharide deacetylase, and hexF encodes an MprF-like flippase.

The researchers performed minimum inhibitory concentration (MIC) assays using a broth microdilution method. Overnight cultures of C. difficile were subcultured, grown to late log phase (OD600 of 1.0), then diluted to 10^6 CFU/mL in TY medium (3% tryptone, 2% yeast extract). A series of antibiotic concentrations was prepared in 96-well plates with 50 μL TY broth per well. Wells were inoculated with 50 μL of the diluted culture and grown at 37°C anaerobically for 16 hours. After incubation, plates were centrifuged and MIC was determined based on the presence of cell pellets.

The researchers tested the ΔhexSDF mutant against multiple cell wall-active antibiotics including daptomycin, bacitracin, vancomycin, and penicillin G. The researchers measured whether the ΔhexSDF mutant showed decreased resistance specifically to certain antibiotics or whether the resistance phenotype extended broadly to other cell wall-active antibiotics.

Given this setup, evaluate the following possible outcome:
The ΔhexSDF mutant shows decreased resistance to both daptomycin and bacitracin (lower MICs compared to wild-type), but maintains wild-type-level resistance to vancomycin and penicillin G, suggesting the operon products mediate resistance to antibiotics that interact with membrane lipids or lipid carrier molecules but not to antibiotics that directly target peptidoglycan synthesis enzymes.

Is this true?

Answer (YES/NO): YES